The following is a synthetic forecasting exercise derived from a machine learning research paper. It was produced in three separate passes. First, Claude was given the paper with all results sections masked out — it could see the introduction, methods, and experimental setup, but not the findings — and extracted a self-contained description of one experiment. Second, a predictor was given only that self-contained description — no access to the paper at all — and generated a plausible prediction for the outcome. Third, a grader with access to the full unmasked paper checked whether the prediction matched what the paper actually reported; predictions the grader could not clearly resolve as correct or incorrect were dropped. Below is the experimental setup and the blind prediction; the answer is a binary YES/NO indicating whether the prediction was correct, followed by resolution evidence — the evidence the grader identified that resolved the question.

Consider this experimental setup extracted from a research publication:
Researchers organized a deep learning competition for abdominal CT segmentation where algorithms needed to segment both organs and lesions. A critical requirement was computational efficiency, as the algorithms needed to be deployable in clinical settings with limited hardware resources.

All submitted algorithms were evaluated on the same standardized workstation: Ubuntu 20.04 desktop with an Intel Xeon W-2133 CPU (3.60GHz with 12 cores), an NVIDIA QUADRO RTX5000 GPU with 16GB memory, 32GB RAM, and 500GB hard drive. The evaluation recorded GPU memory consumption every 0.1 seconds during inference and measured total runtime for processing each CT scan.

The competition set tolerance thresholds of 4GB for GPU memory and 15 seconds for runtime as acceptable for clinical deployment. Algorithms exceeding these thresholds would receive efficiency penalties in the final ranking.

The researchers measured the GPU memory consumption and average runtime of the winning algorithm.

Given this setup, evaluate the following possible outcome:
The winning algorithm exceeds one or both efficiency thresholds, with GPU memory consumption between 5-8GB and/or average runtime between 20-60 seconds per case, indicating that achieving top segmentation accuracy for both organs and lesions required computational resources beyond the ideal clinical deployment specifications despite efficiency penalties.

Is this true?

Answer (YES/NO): NO